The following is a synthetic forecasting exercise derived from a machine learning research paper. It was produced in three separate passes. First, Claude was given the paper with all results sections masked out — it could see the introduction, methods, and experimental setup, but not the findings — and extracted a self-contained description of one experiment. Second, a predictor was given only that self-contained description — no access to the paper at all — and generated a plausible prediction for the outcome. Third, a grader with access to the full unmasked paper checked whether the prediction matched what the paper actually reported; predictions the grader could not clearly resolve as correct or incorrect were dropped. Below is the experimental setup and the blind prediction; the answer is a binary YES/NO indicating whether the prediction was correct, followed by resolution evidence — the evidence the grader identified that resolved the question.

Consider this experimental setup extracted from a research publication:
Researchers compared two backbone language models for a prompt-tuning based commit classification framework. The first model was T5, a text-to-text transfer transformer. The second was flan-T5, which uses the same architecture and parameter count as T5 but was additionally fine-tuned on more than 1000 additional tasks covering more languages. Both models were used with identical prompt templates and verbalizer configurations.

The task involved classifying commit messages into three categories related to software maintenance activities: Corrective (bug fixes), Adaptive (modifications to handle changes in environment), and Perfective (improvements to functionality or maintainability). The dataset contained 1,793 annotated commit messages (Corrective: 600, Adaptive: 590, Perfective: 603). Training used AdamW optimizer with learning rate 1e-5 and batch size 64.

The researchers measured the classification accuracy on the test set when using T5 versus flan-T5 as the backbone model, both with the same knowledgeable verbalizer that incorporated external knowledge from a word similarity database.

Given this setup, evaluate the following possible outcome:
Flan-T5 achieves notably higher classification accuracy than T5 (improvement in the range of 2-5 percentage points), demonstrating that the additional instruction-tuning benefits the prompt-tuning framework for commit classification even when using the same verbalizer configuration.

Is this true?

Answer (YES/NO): NO